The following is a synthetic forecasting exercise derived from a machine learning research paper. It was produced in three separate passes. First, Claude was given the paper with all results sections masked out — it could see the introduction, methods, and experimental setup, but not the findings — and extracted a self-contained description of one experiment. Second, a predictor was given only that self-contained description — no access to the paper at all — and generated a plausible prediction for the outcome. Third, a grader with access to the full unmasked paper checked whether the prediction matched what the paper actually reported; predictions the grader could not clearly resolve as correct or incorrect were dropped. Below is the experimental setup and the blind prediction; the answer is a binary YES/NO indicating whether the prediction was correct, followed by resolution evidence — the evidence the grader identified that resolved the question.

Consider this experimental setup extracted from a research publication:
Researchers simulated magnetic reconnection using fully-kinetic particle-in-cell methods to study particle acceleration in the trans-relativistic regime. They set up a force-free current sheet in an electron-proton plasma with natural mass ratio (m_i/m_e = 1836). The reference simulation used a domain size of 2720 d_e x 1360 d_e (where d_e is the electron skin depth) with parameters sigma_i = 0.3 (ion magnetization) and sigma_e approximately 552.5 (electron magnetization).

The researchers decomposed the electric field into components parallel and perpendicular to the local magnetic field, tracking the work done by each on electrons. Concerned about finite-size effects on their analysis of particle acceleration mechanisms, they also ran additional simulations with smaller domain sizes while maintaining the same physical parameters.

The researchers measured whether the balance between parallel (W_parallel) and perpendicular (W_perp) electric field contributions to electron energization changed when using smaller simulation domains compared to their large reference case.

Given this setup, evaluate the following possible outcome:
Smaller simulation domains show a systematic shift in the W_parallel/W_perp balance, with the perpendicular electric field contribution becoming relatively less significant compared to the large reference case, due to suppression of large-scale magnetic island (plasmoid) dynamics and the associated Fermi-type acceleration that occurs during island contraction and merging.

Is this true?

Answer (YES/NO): YES